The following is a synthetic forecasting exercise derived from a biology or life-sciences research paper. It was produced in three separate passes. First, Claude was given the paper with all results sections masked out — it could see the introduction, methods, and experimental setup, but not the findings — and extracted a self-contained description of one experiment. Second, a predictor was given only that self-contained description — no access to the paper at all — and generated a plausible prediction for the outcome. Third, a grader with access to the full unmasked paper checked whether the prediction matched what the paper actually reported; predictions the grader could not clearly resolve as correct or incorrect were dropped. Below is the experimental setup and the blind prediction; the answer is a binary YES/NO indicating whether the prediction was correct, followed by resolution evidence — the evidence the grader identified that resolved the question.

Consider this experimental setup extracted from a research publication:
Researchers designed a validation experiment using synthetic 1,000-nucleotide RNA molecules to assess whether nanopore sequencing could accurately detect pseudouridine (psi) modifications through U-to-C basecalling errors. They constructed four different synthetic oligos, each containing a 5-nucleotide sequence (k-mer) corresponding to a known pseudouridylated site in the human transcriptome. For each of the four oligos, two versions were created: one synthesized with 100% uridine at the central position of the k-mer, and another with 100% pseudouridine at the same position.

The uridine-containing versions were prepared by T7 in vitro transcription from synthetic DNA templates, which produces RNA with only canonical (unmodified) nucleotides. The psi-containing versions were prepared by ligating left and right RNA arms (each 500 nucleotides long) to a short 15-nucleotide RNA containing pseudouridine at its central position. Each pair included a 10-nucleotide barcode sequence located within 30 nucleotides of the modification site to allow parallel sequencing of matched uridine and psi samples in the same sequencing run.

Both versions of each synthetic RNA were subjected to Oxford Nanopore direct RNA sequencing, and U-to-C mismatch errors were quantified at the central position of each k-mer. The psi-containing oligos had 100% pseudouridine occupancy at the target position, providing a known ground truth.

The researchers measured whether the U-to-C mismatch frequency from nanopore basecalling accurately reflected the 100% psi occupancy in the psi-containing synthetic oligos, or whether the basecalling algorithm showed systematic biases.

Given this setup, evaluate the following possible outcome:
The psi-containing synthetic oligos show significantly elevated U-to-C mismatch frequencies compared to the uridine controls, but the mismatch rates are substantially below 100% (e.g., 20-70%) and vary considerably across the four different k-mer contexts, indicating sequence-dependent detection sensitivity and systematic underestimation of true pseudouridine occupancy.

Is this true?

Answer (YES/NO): NO